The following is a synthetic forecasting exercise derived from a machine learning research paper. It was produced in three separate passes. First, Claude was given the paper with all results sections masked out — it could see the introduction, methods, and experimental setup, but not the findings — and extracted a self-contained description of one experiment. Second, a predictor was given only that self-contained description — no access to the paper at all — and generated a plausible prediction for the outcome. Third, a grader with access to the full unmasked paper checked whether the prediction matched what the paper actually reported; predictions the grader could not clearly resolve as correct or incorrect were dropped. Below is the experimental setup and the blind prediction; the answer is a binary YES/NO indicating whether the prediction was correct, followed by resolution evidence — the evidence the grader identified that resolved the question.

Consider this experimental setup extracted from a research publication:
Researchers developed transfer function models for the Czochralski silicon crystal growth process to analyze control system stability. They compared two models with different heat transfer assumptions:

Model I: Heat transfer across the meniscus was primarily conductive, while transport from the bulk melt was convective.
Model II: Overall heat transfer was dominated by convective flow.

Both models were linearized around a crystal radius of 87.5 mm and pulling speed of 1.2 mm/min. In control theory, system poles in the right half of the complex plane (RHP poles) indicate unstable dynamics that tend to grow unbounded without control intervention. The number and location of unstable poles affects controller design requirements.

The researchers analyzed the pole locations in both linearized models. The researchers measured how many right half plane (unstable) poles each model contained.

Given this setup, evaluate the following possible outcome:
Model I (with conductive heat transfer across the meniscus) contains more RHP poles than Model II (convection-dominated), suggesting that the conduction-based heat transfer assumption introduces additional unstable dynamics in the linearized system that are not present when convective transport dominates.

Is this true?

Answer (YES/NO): NO